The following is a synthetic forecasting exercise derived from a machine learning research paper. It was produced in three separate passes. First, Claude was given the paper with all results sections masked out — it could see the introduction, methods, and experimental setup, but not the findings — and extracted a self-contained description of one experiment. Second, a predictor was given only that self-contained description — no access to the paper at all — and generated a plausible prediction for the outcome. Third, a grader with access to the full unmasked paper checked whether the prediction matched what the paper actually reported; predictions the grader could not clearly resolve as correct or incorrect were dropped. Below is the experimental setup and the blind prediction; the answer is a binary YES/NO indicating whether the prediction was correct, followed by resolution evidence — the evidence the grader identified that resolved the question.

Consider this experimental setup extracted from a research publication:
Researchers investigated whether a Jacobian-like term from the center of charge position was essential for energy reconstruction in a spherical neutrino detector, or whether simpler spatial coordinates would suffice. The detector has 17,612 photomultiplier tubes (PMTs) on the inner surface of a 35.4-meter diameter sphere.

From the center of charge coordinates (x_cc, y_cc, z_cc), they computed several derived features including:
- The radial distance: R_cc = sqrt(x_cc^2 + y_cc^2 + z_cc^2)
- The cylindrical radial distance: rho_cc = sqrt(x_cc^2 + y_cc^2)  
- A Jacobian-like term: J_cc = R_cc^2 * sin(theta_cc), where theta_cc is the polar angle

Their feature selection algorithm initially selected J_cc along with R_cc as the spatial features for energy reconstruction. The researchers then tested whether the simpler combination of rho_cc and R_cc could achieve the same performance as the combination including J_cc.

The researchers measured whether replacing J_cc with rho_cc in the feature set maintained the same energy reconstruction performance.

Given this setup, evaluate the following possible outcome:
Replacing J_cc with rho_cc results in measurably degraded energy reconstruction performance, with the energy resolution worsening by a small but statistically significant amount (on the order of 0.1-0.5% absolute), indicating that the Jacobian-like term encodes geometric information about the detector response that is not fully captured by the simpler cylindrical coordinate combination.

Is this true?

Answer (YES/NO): NO